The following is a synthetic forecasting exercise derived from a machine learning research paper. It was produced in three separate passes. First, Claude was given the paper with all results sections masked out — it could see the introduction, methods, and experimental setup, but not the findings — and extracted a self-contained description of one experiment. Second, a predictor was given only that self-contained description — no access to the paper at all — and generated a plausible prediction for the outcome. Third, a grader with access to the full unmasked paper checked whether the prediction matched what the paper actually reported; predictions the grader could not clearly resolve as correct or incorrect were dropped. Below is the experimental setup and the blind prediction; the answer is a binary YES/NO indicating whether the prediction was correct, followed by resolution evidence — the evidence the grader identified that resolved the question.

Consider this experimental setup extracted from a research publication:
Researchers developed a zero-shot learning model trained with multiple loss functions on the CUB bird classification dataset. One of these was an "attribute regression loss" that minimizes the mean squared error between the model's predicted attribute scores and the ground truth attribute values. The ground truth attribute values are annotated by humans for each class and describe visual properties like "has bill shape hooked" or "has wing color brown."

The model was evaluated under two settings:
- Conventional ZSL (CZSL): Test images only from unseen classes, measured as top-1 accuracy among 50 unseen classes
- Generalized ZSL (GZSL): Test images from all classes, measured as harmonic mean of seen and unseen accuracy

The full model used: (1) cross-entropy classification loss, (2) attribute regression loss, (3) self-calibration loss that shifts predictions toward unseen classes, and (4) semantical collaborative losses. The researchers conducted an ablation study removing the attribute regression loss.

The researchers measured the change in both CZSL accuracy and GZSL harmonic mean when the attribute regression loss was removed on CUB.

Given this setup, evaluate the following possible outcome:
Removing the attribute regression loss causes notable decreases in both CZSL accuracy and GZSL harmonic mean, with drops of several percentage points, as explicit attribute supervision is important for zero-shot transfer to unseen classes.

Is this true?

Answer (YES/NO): NO